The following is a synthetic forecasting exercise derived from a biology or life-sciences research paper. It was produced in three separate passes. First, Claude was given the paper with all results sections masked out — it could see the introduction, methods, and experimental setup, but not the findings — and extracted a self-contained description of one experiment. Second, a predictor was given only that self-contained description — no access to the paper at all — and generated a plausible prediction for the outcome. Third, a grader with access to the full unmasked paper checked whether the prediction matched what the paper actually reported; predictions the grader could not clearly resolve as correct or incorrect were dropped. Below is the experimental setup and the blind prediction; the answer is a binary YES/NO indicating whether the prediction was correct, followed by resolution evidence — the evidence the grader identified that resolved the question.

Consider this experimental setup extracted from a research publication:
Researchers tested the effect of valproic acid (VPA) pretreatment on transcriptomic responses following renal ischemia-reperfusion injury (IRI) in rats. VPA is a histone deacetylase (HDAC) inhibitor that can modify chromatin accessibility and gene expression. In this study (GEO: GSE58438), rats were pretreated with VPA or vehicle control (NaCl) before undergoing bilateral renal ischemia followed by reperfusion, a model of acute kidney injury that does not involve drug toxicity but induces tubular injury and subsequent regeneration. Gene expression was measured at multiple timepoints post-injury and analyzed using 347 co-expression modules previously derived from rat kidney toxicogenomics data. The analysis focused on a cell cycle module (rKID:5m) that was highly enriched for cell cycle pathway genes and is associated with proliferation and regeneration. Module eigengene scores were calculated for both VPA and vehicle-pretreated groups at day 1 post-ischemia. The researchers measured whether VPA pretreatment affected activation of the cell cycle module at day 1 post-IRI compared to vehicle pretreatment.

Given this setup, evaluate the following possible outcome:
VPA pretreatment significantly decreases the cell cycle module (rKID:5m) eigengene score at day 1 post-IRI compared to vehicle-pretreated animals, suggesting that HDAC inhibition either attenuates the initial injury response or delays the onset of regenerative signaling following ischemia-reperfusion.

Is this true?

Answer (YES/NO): NO